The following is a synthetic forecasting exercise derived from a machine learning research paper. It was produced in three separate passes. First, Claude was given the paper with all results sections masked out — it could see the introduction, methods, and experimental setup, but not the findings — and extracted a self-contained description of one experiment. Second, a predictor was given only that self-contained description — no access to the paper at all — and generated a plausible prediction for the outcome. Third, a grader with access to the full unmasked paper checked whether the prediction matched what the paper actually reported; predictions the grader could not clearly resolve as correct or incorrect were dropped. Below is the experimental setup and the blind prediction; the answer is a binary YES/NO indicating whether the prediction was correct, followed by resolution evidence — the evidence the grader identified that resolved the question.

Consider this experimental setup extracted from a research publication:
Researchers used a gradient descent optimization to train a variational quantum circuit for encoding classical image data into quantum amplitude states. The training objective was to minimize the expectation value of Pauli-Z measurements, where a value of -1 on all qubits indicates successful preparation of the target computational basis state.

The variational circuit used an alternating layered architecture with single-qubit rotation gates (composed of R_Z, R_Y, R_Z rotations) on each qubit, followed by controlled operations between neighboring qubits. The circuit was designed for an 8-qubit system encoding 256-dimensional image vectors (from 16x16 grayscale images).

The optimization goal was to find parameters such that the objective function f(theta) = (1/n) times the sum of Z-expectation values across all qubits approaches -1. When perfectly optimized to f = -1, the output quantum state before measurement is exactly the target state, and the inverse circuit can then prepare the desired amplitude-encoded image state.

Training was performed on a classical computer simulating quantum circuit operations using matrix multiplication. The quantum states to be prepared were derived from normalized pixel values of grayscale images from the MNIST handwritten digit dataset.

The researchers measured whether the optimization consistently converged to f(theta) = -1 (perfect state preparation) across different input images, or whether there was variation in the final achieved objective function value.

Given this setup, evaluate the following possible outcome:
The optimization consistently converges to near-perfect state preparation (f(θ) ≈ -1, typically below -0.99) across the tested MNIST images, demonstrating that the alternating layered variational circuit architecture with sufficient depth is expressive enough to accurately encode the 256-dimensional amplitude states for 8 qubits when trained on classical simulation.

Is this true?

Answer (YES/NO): NO